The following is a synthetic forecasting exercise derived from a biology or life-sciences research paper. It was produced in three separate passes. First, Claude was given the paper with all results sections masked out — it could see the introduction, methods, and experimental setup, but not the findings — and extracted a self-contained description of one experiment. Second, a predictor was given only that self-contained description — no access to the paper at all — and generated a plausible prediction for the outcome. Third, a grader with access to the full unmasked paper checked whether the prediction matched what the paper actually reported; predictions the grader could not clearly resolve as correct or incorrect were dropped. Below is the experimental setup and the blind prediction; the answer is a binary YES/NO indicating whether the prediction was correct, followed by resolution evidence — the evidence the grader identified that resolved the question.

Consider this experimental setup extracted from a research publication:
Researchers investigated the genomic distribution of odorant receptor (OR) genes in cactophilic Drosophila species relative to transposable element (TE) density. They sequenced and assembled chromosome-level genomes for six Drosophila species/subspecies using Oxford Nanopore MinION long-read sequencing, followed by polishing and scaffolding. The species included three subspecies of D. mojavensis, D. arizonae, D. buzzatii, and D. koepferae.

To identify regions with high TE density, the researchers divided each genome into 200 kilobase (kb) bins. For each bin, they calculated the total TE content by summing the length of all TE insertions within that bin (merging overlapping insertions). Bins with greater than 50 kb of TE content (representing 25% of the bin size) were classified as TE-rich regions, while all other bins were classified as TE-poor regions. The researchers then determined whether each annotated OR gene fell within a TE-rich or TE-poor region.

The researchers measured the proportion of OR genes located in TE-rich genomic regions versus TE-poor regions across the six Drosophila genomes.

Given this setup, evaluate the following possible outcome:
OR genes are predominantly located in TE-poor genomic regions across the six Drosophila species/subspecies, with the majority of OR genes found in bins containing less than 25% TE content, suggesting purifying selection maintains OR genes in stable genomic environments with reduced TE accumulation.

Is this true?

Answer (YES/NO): NO